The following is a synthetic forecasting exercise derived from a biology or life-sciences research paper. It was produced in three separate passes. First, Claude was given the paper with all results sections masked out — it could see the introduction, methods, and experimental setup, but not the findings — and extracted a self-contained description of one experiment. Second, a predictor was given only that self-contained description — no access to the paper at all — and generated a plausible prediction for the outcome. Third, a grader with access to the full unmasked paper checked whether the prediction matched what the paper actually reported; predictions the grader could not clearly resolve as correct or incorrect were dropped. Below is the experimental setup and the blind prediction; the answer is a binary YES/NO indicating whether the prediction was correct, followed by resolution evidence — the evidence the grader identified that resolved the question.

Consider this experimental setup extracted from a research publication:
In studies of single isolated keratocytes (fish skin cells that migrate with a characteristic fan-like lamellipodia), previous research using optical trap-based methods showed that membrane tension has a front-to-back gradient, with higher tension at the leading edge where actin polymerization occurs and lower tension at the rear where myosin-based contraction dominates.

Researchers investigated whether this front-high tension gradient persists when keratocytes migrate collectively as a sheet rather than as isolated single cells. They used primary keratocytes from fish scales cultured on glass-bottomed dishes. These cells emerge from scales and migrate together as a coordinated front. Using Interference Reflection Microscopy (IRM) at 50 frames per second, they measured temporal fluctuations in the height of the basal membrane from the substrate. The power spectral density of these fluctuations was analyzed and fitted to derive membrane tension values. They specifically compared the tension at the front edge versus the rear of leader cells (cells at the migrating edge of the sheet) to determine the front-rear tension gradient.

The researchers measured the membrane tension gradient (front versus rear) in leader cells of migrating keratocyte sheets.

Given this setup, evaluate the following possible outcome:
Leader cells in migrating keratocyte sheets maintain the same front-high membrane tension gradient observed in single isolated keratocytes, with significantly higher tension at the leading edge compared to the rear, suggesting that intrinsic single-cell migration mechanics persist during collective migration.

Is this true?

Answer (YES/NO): NO